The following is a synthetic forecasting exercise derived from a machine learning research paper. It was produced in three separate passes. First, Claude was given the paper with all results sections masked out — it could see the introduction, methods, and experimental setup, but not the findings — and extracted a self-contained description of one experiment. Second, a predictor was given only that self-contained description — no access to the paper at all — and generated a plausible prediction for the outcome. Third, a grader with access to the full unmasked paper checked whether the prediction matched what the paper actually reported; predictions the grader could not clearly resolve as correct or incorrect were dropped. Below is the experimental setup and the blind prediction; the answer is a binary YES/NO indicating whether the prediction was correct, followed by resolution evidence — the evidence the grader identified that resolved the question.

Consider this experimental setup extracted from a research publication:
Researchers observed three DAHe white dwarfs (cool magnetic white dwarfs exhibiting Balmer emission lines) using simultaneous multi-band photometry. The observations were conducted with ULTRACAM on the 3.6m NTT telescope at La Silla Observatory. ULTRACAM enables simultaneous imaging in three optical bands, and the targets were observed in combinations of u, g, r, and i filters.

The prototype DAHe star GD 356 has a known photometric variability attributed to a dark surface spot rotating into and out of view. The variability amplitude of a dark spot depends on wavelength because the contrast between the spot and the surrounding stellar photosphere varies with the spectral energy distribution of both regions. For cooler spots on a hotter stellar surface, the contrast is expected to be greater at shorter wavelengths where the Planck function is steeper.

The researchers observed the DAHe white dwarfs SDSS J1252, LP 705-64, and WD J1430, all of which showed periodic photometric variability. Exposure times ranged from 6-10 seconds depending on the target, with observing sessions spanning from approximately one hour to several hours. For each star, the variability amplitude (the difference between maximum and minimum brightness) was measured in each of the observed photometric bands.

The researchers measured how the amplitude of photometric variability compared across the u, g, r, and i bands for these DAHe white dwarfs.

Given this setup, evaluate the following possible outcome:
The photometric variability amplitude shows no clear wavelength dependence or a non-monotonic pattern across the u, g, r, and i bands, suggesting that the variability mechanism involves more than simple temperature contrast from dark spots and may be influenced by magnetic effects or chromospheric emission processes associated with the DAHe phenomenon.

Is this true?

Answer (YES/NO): NO